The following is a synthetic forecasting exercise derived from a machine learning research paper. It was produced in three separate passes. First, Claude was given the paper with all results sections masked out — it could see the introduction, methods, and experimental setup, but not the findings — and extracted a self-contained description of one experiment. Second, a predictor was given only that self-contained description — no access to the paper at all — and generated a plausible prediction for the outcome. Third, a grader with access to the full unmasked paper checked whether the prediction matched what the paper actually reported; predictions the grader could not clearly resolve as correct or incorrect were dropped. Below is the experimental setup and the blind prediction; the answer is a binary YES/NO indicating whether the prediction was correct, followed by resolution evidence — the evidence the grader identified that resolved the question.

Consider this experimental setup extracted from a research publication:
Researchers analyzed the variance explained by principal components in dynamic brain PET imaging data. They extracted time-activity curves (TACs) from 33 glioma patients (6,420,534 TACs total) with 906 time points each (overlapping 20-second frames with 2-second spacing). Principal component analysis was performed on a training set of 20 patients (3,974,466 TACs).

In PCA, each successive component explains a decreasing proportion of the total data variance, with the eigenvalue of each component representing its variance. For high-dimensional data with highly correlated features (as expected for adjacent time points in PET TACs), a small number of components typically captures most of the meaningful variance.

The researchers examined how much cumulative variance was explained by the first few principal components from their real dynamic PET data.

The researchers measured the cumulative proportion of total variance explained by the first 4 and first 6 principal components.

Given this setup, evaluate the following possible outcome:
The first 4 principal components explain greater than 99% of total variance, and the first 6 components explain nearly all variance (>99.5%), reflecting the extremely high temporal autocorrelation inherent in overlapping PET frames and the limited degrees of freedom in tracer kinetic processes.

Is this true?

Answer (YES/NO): NO